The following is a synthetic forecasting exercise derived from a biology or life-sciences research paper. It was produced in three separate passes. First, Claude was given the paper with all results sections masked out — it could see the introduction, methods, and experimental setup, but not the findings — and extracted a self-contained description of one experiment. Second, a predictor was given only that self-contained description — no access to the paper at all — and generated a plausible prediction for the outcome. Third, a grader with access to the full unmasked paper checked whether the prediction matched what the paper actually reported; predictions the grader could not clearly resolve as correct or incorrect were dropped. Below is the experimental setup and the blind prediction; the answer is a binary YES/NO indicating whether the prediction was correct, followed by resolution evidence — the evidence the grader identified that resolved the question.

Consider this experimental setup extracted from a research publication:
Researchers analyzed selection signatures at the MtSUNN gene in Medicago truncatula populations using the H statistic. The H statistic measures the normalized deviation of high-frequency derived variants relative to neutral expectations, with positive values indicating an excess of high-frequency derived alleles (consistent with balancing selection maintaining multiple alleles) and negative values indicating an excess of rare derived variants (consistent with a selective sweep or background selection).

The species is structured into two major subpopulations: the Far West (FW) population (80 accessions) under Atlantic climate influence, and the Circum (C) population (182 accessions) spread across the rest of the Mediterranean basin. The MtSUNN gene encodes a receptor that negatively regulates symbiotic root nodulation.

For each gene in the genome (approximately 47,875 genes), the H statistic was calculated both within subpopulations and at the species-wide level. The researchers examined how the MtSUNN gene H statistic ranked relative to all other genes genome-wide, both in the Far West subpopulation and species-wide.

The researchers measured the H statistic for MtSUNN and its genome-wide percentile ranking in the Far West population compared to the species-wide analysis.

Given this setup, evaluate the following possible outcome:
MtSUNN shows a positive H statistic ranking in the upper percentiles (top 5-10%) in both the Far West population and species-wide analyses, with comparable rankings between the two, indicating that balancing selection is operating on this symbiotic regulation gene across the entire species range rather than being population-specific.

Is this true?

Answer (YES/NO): NO